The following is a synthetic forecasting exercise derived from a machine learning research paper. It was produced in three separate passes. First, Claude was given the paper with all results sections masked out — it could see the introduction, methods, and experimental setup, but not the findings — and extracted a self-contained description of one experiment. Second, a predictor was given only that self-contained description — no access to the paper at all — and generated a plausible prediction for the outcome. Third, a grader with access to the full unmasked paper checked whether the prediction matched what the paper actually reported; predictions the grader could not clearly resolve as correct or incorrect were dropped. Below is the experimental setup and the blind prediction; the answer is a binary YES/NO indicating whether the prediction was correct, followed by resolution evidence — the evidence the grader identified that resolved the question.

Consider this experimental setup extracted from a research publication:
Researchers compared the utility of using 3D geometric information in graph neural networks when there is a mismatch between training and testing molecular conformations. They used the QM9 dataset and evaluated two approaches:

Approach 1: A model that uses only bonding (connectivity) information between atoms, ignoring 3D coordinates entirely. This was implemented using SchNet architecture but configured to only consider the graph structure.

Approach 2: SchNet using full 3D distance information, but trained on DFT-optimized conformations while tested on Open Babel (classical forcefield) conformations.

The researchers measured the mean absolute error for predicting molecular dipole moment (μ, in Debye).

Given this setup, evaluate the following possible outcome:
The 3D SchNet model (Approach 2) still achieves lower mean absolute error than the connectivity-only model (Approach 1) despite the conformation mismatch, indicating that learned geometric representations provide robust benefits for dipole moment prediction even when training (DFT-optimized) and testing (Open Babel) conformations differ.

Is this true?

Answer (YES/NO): YES